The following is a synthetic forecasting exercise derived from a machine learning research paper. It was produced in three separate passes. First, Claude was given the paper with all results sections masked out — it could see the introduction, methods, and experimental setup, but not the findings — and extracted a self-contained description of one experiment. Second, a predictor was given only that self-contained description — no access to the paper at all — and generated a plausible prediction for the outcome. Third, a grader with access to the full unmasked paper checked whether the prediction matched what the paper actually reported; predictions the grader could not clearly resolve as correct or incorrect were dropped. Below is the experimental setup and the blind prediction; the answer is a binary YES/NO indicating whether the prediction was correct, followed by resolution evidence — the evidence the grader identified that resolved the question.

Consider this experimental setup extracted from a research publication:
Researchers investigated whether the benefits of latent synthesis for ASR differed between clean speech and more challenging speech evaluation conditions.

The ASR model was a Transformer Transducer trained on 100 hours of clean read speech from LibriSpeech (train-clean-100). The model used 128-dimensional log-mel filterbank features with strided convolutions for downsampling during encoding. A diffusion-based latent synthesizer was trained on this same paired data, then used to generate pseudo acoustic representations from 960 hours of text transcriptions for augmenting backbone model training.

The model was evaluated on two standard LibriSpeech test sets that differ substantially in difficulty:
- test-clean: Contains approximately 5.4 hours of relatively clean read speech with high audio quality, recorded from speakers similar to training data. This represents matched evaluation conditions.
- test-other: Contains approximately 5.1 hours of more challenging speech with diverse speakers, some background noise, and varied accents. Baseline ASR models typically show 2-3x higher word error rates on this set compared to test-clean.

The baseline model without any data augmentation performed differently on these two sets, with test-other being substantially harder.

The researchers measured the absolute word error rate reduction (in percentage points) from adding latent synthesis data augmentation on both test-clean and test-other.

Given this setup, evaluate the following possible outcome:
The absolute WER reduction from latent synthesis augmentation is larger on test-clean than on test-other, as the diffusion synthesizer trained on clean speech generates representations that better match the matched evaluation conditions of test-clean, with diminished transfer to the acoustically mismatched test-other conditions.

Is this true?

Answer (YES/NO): NO